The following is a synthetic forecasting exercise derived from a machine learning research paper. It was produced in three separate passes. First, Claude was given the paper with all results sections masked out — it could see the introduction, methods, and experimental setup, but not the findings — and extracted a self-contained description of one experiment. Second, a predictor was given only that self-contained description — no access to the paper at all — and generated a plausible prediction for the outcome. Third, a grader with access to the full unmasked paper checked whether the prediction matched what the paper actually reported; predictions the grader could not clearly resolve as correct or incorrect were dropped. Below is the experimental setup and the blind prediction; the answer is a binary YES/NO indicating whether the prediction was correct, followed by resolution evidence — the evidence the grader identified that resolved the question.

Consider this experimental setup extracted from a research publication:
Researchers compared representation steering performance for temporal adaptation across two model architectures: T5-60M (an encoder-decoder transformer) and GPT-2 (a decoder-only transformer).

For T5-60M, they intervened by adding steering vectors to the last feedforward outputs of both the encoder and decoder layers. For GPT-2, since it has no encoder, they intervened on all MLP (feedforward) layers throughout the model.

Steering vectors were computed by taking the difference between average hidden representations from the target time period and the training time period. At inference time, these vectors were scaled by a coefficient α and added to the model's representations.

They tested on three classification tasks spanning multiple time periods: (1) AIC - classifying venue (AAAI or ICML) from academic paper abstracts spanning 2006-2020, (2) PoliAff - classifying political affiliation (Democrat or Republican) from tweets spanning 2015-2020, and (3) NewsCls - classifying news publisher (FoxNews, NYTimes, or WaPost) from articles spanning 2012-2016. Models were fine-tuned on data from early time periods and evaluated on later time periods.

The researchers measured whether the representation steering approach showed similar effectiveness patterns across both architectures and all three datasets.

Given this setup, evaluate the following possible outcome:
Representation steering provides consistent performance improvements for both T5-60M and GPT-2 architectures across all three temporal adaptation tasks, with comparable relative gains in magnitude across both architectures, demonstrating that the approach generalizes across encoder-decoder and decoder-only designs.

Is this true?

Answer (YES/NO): NO